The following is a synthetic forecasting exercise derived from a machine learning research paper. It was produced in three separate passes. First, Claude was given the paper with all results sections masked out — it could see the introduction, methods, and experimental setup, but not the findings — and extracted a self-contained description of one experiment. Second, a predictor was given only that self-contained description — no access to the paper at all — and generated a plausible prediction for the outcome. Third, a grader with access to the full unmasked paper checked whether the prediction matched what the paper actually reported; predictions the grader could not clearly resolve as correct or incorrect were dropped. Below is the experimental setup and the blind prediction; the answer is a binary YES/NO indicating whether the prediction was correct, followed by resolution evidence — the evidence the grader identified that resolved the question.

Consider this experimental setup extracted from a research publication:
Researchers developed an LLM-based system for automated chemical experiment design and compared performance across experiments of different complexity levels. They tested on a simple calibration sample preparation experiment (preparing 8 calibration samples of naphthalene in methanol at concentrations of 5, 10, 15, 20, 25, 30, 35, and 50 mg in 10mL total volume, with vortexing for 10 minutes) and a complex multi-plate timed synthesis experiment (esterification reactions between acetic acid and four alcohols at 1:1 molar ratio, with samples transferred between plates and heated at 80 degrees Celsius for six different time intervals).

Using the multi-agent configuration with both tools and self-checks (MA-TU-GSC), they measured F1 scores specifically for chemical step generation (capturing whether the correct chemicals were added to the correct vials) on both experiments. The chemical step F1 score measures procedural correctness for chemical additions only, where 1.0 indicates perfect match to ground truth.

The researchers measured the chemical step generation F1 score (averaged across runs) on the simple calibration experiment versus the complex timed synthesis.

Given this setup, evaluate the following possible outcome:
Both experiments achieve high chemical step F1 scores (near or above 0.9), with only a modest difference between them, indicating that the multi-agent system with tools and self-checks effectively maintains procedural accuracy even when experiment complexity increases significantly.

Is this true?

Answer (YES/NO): YES